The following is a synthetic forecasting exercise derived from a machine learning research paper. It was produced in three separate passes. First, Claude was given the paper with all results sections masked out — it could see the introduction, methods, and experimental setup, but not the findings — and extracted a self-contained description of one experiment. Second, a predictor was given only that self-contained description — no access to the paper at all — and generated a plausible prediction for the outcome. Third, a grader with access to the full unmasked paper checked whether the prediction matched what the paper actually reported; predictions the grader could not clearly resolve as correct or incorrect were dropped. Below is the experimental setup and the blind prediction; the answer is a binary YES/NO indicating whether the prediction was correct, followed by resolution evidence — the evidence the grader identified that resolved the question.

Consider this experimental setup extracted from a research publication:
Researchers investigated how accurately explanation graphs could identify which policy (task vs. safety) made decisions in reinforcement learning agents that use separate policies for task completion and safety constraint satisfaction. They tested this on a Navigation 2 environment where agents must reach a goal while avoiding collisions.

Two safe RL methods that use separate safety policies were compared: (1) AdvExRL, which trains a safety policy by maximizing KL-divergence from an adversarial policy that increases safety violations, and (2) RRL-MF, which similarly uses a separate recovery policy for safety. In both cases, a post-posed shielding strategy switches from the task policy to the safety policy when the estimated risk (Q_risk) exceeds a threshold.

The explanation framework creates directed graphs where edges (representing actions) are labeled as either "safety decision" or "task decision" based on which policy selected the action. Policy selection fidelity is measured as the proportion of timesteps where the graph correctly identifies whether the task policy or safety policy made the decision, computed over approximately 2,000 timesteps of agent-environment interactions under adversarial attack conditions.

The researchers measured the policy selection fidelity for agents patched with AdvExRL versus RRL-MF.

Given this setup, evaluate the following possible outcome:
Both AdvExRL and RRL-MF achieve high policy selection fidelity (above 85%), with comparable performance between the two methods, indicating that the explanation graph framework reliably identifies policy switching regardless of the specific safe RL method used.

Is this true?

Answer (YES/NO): NO